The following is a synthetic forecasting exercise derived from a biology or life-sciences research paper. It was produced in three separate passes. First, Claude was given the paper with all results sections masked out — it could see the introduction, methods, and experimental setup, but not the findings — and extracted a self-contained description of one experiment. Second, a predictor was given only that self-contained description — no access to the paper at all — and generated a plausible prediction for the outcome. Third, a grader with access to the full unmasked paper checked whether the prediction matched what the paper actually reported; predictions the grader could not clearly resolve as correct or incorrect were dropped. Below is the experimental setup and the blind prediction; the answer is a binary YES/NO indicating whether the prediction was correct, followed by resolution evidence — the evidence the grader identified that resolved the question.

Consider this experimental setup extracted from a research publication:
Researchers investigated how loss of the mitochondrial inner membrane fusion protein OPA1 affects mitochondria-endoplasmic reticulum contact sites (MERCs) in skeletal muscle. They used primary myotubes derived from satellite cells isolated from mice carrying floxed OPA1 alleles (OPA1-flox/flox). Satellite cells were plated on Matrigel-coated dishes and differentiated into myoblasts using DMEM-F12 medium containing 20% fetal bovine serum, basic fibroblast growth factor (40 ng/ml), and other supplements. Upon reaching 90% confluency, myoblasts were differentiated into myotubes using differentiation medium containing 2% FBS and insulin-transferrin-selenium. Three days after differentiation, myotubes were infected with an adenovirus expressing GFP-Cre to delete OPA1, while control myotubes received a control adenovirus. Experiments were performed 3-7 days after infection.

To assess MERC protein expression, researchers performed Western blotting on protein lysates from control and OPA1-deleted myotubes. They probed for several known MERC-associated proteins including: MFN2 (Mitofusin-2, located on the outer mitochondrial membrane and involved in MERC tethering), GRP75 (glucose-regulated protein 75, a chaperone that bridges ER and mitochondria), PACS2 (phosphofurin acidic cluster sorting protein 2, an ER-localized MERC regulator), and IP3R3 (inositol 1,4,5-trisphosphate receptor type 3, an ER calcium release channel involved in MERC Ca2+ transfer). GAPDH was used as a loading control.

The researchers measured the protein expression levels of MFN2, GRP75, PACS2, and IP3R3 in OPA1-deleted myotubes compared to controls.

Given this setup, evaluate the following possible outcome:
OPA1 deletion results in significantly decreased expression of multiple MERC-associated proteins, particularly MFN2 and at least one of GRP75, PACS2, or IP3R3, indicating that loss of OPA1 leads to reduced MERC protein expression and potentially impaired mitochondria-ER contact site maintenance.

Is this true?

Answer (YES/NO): NO